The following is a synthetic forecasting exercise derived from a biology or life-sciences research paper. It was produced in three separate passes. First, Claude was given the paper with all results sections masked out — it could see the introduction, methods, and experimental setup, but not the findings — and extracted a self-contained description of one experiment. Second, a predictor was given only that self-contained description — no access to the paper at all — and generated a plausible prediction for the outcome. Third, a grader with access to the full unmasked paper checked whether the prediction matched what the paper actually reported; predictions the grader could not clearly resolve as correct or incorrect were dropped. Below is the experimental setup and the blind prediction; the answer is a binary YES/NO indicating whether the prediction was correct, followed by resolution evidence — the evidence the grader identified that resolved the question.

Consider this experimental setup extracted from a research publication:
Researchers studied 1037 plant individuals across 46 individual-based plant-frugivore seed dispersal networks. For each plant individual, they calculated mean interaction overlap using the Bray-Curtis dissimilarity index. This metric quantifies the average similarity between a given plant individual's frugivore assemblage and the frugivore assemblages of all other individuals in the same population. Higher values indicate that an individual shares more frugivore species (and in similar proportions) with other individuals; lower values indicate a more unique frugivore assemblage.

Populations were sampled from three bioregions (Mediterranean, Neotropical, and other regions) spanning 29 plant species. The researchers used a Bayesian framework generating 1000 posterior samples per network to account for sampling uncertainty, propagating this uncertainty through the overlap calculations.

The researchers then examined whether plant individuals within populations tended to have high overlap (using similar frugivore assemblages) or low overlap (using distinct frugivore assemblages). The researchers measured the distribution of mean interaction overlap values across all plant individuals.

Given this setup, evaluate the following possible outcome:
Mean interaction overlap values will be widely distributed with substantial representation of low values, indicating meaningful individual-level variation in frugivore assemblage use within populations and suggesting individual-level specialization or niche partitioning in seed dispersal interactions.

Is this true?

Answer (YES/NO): NO